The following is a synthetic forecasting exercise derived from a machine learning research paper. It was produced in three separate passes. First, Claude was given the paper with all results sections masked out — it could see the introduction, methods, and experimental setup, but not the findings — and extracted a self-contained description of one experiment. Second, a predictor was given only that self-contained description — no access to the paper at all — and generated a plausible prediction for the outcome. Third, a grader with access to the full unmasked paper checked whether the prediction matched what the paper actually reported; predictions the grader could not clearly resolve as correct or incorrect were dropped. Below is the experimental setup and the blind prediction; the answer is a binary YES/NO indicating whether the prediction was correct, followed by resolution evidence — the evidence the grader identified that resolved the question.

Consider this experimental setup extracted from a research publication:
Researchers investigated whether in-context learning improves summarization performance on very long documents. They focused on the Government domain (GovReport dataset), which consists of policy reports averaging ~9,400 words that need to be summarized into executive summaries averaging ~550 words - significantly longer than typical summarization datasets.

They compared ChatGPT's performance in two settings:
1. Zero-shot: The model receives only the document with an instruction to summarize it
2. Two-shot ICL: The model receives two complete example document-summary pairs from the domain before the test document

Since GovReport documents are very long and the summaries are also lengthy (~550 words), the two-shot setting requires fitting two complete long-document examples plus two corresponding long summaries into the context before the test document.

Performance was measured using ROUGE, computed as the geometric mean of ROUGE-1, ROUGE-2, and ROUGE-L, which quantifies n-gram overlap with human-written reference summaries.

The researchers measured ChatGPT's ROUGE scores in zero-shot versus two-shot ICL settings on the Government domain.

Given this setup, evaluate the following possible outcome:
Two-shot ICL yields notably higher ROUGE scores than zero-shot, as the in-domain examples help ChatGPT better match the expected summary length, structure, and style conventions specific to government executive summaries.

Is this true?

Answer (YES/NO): NO